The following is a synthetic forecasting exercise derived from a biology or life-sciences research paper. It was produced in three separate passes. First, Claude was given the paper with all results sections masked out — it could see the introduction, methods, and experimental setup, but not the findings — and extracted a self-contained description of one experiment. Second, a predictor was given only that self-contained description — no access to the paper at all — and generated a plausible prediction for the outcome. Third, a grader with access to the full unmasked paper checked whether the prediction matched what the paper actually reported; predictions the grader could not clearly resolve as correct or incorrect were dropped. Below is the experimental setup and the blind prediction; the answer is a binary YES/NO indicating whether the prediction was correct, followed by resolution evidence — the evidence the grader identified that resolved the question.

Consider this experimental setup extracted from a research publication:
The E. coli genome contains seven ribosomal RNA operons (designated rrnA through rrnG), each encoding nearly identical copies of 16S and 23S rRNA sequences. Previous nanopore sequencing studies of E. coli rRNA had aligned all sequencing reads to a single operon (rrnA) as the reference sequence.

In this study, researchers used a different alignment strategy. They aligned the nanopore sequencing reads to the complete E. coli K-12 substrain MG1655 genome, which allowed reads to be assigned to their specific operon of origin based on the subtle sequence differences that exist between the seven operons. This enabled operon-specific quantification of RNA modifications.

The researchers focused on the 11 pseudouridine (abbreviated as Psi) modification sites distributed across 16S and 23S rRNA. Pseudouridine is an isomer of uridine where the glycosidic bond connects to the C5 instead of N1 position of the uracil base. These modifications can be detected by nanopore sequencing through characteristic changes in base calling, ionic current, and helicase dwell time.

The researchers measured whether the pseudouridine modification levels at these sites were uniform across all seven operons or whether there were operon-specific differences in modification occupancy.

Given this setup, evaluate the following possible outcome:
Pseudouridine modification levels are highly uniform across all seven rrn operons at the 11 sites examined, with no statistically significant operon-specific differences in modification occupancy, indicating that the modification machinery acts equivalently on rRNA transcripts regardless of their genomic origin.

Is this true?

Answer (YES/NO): NO